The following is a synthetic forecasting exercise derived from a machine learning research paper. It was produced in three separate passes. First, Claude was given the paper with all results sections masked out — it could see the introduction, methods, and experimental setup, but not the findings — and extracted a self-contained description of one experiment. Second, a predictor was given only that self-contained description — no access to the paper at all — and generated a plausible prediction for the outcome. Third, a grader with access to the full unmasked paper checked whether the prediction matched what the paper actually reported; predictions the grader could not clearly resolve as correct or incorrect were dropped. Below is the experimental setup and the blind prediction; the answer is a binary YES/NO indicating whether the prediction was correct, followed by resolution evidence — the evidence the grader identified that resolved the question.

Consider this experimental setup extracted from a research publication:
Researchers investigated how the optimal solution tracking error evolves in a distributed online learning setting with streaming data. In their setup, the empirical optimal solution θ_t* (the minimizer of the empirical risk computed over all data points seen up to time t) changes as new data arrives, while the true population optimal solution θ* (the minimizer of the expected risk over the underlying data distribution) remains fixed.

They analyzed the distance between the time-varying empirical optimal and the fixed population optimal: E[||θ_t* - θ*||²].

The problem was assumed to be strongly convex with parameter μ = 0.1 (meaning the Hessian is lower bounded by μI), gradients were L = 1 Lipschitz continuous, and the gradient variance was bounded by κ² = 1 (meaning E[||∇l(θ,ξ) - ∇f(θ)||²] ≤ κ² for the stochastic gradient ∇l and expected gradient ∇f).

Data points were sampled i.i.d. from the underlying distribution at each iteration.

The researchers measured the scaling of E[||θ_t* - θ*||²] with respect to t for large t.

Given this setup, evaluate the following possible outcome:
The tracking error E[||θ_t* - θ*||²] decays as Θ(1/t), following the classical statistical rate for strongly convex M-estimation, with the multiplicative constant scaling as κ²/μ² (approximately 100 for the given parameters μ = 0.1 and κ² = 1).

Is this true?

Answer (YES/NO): NO